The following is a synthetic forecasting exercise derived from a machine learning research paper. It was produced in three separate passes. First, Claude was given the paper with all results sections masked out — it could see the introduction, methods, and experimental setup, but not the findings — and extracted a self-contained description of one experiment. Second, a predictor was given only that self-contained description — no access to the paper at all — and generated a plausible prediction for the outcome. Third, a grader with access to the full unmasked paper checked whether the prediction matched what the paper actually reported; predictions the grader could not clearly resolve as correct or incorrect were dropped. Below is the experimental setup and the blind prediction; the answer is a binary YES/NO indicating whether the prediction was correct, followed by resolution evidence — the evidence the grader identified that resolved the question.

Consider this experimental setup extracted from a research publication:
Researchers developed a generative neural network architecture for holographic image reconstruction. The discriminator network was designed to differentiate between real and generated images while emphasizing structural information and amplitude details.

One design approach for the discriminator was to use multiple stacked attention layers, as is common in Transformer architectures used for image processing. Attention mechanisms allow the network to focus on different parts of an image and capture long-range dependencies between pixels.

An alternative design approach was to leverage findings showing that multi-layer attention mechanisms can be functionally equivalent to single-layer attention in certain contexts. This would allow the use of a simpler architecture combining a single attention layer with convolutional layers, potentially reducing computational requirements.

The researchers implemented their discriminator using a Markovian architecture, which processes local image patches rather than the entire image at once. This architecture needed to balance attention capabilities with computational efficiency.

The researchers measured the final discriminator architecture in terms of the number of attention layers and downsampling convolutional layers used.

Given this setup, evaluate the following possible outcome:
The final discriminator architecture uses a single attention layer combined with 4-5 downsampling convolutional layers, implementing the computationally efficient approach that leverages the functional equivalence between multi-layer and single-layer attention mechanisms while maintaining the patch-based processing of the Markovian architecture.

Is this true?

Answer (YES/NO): YES